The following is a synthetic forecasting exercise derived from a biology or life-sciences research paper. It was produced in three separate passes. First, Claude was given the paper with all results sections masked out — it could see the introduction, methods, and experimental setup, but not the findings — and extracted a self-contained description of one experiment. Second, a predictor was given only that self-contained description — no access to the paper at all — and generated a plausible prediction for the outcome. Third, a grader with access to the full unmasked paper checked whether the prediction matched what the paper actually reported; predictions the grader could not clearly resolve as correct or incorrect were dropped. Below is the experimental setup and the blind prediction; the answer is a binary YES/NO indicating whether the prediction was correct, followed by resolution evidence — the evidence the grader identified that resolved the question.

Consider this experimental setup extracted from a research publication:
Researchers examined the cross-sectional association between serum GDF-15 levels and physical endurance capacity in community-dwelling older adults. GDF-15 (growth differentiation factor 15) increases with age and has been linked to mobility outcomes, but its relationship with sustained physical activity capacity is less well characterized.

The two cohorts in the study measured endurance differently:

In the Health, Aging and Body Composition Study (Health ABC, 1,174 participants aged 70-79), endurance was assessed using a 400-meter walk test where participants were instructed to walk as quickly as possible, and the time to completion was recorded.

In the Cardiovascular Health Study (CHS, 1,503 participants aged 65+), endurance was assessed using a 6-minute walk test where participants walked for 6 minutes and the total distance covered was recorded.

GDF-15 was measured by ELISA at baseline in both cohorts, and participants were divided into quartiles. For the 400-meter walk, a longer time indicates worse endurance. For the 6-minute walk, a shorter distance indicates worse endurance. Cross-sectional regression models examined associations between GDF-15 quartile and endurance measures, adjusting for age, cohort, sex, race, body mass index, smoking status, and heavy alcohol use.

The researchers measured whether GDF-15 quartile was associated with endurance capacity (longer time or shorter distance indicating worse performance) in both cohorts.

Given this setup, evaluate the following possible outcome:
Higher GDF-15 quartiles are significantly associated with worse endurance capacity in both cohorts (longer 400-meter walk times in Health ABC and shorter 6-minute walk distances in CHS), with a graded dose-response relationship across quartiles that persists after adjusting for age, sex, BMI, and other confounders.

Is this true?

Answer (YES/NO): NO